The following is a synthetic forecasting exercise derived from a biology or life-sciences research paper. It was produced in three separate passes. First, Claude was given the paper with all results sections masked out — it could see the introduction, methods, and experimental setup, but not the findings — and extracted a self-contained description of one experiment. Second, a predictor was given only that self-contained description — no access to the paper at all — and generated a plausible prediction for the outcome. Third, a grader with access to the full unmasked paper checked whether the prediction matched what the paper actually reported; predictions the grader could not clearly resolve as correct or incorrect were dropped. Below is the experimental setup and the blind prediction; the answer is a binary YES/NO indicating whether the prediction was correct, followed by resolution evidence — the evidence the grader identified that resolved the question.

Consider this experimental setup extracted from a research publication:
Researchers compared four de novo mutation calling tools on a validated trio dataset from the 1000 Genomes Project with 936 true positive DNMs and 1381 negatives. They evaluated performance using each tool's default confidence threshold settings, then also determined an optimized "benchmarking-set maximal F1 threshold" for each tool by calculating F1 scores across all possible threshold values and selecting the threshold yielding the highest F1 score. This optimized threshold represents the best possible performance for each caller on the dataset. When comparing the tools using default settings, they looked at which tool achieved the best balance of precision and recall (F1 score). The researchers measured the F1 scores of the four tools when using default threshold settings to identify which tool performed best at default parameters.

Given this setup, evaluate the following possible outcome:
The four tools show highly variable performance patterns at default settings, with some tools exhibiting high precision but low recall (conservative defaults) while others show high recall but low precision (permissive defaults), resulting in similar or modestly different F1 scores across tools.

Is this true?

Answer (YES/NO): NO